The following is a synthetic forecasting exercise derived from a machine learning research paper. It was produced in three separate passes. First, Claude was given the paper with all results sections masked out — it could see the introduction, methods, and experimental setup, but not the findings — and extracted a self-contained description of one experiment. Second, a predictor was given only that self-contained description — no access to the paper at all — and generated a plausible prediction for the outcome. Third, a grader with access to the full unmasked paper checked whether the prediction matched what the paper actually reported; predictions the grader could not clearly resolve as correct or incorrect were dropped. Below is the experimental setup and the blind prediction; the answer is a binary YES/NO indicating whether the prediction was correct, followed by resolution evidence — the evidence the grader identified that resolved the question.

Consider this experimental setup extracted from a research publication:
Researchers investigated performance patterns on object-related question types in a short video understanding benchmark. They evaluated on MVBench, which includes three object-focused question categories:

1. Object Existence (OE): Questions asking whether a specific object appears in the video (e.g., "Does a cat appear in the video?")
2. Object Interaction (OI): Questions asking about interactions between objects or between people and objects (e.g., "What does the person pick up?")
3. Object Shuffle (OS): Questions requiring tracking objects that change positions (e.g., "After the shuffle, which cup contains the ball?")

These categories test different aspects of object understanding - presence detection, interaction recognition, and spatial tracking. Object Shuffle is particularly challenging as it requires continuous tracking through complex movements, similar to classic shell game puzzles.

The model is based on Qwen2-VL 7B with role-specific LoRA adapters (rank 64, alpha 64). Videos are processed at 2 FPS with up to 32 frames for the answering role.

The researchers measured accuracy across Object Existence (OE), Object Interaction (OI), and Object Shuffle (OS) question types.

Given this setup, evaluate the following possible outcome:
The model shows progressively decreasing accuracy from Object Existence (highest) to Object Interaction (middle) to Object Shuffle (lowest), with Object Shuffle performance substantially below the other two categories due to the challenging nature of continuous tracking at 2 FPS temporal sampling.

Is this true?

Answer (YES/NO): YES